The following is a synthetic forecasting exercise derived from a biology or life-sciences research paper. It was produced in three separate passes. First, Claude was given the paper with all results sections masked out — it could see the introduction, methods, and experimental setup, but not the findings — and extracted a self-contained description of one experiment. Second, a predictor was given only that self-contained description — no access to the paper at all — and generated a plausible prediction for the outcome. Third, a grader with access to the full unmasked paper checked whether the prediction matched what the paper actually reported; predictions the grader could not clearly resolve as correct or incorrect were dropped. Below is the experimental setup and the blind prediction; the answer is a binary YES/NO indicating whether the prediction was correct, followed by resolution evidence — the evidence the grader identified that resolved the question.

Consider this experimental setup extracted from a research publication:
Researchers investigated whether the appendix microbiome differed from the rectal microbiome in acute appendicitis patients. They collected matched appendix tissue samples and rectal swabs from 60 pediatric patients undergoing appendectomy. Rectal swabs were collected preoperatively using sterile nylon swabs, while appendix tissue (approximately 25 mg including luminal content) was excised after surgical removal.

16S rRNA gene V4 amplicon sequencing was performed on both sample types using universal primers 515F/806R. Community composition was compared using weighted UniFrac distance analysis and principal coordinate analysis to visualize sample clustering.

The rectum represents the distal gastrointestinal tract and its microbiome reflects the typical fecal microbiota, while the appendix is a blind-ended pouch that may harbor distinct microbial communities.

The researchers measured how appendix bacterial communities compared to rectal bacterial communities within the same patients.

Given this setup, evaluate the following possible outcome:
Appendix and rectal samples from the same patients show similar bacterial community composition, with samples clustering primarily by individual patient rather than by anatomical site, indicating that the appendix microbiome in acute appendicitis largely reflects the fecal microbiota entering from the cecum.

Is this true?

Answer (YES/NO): NO